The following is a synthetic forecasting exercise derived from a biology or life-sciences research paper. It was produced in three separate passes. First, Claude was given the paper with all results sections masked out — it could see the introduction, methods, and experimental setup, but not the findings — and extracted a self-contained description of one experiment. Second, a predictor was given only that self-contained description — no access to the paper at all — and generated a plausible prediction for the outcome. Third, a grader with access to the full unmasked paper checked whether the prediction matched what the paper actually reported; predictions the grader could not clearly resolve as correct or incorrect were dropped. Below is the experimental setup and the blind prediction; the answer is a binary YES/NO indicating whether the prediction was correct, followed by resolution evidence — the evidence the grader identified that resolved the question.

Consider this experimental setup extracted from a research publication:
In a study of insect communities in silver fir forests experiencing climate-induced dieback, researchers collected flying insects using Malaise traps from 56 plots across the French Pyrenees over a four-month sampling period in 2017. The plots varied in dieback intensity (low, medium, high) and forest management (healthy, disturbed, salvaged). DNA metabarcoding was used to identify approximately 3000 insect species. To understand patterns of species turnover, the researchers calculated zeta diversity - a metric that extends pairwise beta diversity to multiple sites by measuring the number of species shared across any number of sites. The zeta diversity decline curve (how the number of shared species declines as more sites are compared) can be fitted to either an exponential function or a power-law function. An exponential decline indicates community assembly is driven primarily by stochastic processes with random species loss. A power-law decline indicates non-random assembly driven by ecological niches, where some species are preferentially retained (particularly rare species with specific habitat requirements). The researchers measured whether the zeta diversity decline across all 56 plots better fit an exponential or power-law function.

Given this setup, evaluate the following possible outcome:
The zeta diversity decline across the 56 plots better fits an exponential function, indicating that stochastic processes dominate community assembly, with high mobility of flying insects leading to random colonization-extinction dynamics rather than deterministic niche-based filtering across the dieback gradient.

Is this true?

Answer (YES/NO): NO